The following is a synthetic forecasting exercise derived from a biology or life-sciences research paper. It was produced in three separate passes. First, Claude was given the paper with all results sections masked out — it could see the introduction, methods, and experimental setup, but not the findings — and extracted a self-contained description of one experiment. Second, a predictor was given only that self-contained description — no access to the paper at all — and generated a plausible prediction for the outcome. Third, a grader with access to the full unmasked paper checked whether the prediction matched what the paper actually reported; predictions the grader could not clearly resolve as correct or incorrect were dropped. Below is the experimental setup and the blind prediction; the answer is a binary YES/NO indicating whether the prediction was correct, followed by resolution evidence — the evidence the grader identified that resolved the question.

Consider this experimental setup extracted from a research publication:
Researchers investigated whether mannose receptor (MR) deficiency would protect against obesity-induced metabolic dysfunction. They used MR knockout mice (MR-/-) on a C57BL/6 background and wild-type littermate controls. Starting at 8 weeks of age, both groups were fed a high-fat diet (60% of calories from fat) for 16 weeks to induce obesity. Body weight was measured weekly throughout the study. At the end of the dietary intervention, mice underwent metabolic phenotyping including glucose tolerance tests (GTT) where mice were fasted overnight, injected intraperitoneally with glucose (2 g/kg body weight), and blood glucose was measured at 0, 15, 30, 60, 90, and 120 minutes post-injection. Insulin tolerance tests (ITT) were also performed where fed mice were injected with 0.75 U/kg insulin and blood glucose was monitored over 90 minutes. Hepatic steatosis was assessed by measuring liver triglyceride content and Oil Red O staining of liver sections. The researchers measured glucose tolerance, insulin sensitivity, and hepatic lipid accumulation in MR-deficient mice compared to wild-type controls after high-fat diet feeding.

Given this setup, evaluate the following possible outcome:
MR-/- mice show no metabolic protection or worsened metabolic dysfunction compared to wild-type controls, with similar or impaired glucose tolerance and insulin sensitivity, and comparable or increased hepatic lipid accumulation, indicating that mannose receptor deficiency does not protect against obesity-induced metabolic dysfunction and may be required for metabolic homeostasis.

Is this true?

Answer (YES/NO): NO